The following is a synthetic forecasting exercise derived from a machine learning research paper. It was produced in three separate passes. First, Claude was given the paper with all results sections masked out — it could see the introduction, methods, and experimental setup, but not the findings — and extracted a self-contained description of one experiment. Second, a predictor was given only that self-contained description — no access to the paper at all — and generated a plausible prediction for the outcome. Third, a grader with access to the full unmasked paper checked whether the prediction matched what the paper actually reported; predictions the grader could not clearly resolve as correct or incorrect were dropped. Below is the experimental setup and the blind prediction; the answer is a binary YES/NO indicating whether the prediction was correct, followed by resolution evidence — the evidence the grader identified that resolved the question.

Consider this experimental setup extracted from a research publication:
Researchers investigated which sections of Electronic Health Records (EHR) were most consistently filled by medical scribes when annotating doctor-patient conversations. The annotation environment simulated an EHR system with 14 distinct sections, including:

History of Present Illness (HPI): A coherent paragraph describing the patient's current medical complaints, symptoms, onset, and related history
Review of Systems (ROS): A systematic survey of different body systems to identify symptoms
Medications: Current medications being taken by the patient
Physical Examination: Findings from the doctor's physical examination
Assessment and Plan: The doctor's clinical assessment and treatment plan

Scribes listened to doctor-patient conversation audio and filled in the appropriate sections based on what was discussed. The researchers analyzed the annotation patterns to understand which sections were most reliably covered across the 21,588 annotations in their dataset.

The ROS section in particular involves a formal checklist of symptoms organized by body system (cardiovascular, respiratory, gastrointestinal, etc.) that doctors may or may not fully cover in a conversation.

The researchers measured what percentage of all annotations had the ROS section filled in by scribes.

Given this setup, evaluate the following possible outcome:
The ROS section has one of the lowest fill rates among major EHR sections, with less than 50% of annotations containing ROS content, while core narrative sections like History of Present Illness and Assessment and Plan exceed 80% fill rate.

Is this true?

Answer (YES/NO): NO